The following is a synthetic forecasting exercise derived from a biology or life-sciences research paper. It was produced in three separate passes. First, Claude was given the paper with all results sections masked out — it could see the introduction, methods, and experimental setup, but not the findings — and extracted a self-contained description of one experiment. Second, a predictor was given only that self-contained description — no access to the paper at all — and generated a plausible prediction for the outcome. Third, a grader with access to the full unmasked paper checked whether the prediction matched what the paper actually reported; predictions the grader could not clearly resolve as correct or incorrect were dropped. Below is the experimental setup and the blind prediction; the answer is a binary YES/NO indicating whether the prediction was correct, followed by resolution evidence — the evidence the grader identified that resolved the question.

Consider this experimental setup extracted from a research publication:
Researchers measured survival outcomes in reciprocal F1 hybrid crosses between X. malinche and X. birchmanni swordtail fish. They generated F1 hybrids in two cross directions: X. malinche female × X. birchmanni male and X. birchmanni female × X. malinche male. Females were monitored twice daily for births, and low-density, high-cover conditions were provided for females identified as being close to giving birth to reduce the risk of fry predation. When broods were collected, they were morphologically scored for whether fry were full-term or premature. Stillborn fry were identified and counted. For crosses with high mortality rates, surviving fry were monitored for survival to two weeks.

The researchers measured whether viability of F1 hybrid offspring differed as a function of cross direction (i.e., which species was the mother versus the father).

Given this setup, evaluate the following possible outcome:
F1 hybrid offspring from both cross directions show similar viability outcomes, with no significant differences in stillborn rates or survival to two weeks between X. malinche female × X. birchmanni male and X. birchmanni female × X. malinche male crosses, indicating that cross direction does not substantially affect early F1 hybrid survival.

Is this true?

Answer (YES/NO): NO